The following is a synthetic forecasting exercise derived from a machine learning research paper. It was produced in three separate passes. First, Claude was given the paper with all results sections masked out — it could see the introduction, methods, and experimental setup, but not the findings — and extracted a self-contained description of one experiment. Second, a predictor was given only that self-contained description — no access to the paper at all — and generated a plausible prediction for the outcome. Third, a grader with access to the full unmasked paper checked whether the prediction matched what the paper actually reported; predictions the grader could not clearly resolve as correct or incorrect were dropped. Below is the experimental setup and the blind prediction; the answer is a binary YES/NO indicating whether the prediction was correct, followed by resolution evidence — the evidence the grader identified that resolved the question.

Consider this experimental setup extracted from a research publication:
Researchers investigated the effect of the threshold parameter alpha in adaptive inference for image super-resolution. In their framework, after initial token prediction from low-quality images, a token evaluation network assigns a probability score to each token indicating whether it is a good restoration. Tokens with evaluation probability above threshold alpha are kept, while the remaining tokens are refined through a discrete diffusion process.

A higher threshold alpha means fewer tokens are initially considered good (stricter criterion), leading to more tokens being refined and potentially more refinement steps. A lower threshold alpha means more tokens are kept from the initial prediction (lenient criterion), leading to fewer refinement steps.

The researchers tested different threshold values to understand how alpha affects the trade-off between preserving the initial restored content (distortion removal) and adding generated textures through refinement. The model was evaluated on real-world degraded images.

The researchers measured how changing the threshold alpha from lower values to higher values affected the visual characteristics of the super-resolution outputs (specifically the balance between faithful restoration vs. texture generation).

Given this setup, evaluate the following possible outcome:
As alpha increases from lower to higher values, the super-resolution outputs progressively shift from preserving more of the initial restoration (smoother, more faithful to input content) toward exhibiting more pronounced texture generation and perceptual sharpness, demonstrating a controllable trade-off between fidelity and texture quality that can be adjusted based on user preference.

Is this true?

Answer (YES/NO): YES